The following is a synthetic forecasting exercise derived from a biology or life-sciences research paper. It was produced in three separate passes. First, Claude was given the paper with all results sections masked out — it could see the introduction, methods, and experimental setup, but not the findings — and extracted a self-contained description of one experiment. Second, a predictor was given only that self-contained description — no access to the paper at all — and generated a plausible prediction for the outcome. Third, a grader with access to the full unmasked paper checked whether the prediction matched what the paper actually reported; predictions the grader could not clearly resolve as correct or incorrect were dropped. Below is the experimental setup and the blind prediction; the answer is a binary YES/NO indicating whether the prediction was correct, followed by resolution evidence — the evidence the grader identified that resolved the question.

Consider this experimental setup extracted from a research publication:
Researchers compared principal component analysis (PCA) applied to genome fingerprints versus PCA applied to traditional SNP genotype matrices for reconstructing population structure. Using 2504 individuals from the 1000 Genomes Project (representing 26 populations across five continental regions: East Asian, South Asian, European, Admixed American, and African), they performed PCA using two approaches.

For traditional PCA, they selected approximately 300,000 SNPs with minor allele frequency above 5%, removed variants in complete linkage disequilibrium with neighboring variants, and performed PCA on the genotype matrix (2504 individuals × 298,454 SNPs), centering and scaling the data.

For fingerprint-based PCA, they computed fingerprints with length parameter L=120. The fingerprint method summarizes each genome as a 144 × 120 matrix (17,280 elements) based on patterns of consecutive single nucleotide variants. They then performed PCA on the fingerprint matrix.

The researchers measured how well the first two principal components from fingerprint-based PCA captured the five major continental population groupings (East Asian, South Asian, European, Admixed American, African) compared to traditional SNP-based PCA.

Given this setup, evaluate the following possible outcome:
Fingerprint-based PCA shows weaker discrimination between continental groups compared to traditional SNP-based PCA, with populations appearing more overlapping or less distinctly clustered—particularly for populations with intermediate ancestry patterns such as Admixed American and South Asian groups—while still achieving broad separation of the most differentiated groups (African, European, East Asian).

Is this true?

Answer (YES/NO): NO